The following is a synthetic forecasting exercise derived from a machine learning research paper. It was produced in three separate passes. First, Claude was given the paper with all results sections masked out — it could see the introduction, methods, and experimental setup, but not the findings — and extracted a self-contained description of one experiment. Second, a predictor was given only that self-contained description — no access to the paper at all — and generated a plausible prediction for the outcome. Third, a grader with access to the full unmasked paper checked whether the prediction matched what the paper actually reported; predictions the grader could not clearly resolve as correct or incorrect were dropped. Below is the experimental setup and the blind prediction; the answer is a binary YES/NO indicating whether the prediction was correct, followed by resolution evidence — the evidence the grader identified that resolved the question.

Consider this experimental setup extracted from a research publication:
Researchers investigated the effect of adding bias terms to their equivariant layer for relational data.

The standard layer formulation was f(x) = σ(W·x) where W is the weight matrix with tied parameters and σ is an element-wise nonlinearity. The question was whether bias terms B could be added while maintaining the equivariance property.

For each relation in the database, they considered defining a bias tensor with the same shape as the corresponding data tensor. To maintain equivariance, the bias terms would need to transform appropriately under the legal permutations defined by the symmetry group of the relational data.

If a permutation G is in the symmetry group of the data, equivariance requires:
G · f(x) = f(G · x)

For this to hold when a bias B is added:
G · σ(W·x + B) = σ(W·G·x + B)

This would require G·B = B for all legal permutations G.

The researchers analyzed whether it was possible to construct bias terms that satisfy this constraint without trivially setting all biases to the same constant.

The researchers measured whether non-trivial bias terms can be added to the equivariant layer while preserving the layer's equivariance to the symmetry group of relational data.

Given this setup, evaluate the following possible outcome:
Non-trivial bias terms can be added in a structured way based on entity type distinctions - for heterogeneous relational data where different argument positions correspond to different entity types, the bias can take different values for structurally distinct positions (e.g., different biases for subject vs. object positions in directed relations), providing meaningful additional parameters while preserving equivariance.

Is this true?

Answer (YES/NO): NO